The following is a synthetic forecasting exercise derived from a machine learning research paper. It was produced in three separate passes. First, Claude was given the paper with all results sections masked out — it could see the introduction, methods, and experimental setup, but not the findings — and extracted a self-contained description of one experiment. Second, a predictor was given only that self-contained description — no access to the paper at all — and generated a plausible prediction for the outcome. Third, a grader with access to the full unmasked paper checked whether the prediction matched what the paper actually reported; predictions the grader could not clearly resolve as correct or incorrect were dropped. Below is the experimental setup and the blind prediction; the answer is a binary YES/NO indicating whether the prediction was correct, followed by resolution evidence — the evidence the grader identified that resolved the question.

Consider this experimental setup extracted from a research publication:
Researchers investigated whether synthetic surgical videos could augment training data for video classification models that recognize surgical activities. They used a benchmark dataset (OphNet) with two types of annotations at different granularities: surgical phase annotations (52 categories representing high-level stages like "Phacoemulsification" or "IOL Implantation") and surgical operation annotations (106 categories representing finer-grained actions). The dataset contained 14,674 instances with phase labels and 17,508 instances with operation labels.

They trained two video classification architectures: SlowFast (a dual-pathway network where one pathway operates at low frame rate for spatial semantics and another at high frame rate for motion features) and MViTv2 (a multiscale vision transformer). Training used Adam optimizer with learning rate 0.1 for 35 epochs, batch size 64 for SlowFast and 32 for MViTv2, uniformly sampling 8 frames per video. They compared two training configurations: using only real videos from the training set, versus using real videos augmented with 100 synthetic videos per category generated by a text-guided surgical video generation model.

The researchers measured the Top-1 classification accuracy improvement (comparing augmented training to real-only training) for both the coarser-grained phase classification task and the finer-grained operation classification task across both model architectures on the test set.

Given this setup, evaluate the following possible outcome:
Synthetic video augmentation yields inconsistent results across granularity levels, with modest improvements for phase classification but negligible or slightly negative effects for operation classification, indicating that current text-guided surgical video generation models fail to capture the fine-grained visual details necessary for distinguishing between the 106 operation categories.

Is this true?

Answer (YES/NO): NO